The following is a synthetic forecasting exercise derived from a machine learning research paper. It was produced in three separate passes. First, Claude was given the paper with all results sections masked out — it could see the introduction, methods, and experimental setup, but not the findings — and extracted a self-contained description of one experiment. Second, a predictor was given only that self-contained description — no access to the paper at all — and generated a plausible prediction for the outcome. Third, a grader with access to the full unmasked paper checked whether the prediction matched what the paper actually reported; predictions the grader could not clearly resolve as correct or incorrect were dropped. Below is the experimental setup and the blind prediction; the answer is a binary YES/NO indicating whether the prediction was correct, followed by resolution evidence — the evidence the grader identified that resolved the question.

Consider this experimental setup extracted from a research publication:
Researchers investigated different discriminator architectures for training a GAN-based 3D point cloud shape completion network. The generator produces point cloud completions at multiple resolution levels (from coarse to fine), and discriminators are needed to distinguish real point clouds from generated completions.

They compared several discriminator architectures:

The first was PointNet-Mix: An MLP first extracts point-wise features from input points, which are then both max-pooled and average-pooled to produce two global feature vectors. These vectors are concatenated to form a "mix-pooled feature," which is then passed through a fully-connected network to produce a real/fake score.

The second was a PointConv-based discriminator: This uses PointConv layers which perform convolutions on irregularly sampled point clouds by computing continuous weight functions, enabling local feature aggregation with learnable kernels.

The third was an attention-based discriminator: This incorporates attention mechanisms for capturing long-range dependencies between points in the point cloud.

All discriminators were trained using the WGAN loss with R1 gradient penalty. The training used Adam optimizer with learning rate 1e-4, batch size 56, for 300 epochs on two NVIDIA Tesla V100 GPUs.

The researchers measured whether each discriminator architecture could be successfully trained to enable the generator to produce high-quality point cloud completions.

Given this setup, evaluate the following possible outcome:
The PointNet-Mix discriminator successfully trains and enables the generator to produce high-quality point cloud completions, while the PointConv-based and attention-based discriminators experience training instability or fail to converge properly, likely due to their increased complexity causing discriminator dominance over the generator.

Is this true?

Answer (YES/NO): YES